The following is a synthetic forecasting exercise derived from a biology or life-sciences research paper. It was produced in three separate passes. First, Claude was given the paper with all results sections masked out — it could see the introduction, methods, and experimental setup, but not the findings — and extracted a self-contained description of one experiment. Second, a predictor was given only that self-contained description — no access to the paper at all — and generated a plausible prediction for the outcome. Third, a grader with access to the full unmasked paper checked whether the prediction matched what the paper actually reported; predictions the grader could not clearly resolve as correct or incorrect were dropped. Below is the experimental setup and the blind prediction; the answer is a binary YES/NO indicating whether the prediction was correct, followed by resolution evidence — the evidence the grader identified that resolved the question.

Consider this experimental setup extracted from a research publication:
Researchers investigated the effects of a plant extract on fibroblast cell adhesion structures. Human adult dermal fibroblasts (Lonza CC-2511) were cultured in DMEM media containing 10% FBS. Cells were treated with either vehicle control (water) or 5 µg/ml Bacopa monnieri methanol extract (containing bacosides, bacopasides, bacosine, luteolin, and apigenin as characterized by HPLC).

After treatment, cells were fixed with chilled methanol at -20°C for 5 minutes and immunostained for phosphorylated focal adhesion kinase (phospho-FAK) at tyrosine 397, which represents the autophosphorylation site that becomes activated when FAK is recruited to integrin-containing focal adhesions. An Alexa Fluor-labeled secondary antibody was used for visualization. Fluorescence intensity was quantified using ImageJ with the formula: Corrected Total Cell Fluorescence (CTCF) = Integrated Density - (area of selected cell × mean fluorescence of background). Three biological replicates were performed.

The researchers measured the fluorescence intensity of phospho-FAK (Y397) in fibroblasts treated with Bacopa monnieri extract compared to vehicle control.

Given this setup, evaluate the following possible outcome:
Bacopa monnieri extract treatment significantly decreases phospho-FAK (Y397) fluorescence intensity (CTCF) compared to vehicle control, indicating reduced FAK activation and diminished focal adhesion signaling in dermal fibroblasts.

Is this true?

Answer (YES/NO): NO